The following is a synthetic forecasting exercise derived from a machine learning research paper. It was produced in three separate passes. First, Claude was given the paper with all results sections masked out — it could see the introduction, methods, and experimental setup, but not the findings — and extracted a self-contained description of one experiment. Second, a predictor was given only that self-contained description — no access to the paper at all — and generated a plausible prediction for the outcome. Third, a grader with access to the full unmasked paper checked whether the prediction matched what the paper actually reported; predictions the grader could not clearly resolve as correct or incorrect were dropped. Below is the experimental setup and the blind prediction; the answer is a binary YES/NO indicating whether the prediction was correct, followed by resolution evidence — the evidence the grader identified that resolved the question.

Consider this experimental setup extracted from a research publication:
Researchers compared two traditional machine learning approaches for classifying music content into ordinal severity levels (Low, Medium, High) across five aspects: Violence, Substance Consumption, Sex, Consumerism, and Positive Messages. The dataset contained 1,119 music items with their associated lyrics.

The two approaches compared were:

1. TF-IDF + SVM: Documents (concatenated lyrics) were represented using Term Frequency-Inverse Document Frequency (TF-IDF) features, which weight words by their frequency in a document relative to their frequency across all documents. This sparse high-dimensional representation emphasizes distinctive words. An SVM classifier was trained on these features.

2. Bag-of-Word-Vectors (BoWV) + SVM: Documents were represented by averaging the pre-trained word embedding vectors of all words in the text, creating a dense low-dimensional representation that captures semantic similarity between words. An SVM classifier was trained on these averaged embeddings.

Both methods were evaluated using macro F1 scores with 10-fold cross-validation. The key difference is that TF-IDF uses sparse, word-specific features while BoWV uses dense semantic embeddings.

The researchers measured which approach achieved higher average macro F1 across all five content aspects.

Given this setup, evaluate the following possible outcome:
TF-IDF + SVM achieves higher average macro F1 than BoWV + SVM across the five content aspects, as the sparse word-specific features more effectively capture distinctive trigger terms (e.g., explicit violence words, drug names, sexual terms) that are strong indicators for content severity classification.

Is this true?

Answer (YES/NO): YES